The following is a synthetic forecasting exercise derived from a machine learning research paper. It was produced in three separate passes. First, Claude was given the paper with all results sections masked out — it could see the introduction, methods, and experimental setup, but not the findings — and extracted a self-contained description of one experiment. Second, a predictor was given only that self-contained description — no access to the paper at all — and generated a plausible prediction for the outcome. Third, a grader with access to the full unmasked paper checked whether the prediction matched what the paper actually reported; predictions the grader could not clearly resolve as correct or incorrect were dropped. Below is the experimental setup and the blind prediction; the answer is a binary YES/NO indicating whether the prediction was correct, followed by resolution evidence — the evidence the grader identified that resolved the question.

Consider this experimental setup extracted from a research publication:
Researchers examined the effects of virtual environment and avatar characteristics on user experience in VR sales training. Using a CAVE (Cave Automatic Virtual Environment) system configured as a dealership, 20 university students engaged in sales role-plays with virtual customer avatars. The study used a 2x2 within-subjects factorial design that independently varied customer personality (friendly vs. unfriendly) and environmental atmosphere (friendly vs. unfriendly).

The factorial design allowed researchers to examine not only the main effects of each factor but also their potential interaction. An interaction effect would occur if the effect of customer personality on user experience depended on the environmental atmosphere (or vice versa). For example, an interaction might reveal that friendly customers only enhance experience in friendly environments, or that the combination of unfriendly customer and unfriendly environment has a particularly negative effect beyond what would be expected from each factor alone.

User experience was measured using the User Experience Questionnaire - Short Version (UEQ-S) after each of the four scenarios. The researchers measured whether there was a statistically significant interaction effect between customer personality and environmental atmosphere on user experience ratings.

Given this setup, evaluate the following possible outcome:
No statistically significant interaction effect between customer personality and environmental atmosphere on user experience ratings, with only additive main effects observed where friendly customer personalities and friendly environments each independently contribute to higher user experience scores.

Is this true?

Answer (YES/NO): NO